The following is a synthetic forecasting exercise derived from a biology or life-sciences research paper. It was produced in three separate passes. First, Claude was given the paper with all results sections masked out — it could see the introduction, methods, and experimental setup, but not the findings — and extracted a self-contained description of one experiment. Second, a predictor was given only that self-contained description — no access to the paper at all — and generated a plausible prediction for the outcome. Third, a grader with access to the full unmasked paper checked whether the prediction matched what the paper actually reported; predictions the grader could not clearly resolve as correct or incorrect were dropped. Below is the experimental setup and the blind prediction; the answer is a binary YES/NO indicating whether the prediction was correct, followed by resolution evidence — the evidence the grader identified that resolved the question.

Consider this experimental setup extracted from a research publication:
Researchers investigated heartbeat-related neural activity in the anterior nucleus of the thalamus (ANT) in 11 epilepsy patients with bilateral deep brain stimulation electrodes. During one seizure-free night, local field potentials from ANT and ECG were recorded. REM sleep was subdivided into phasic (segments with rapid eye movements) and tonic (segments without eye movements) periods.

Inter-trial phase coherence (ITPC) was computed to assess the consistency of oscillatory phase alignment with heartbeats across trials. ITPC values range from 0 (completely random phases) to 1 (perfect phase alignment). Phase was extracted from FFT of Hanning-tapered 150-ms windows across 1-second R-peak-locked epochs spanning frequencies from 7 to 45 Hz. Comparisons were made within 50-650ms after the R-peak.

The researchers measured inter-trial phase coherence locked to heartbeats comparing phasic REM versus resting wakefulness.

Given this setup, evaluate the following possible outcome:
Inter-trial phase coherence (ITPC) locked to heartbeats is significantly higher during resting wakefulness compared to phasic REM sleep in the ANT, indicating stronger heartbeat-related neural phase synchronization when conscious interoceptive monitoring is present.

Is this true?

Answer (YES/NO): NO